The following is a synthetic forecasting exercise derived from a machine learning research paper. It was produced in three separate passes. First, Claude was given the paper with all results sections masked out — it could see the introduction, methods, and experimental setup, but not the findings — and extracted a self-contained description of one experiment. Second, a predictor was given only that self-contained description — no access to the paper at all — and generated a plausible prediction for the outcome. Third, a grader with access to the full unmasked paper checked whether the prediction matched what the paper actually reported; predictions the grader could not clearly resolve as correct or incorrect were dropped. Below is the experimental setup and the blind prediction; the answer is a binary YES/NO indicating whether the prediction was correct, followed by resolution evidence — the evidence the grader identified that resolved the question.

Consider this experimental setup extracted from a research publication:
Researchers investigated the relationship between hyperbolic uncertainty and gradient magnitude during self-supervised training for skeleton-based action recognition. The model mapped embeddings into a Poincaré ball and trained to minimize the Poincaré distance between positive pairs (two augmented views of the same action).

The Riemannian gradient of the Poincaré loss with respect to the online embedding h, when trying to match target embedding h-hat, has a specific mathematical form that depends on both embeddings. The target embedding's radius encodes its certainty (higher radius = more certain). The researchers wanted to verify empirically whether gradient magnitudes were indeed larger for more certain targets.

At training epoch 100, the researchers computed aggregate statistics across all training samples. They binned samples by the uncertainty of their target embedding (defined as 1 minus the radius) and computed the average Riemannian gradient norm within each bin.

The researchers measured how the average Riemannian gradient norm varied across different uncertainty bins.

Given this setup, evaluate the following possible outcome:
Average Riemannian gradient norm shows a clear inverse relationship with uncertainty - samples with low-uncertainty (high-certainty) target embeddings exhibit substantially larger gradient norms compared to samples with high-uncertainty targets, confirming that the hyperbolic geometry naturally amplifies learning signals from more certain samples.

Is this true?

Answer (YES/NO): YES